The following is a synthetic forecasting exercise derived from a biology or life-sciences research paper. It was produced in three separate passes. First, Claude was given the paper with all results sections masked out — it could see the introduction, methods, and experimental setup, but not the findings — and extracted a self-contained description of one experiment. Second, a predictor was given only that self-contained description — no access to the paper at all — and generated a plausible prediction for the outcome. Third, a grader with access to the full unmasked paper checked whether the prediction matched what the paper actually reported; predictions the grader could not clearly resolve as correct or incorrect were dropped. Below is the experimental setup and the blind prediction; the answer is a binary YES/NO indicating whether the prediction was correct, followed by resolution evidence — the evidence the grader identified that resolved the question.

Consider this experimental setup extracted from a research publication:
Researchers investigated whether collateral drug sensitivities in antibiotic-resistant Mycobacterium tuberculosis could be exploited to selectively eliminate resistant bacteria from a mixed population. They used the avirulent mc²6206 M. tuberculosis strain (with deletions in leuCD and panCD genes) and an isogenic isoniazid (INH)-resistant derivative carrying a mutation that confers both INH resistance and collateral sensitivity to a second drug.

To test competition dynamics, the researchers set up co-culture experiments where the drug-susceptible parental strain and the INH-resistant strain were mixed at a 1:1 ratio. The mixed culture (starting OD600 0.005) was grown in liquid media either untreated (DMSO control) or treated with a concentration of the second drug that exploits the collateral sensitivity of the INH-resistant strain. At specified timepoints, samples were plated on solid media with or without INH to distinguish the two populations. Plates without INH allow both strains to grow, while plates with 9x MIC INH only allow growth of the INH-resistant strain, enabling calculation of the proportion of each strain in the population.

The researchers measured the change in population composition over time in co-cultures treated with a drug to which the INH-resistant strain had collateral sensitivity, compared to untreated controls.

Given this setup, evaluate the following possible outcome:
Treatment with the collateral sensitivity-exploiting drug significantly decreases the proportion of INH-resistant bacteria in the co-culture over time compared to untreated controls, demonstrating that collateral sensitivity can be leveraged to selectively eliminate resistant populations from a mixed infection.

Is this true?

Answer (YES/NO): YES